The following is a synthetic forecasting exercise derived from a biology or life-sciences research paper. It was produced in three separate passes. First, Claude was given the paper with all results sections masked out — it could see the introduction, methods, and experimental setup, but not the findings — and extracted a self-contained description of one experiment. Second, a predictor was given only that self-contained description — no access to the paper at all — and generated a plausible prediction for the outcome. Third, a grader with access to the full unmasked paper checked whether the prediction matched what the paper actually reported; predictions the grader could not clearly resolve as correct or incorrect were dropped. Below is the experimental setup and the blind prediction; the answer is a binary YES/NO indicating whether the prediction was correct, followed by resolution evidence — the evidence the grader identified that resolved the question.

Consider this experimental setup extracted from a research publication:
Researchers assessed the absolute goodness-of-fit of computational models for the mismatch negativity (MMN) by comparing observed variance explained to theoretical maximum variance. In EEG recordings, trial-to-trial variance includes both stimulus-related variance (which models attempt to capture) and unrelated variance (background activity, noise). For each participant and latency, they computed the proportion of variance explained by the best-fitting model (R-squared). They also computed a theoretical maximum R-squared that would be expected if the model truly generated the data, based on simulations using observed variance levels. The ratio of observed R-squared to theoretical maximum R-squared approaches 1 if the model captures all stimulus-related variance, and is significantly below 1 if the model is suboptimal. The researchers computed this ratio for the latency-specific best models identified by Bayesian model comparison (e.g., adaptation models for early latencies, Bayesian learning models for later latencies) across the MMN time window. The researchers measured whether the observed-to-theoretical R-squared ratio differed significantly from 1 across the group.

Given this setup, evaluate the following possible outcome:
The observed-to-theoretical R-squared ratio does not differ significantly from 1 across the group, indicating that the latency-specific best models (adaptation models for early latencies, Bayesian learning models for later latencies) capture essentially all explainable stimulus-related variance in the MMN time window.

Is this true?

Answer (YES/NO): YES